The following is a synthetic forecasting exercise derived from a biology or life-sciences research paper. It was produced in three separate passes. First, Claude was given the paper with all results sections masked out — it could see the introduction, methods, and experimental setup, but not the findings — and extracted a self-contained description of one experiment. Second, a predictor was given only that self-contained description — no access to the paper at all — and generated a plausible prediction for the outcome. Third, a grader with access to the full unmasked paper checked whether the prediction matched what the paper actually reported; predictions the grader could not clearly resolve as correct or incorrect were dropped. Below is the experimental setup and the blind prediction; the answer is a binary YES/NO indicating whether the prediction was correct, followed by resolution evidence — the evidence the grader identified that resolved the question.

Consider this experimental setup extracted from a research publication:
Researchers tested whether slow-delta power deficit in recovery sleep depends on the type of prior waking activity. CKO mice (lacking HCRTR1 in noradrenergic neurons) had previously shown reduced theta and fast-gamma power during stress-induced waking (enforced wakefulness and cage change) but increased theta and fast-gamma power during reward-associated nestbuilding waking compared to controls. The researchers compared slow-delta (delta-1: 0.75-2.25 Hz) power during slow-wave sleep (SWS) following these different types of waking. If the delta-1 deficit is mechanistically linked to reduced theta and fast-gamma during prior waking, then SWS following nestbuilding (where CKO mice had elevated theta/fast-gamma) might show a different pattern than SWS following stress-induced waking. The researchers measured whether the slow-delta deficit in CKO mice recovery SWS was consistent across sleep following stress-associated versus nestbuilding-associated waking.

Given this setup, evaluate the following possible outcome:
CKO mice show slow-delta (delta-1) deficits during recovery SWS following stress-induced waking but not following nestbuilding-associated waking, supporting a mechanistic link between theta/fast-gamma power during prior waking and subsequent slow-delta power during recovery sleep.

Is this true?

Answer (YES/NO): YES